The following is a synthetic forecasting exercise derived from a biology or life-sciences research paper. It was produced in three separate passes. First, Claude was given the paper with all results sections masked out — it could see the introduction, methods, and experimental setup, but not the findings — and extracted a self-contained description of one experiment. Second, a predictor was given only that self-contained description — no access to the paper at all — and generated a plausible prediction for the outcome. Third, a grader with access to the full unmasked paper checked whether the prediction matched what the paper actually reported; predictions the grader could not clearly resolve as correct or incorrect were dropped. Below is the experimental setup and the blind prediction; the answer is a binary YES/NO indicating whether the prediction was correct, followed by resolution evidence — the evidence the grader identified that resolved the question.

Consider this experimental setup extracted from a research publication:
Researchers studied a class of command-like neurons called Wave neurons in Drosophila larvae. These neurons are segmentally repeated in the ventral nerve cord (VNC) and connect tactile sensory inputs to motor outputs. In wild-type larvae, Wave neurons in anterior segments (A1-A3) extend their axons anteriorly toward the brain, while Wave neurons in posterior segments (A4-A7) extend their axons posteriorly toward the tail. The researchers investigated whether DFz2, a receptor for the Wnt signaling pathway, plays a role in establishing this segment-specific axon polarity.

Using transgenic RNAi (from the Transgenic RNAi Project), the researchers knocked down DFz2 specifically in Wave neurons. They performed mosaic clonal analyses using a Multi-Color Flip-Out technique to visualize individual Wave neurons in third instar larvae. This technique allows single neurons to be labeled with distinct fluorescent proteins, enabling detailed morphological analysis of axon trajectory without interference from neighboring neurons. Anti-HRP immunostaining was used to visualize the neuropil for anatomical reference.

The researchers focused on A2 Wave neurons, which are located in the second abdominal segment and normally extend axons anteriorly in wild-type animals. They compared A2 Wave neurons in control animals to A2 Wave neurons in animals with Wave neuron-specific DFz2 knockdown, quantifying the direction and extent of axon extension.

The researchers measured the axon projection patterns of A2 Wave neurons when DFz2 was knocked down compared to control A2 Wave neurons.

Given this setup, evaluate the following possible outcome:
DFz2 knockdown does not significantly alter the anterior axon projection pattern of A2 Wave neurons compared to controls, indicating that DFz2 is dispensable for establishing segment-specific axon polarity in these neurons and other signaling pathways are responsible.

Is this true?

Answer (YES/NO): NO